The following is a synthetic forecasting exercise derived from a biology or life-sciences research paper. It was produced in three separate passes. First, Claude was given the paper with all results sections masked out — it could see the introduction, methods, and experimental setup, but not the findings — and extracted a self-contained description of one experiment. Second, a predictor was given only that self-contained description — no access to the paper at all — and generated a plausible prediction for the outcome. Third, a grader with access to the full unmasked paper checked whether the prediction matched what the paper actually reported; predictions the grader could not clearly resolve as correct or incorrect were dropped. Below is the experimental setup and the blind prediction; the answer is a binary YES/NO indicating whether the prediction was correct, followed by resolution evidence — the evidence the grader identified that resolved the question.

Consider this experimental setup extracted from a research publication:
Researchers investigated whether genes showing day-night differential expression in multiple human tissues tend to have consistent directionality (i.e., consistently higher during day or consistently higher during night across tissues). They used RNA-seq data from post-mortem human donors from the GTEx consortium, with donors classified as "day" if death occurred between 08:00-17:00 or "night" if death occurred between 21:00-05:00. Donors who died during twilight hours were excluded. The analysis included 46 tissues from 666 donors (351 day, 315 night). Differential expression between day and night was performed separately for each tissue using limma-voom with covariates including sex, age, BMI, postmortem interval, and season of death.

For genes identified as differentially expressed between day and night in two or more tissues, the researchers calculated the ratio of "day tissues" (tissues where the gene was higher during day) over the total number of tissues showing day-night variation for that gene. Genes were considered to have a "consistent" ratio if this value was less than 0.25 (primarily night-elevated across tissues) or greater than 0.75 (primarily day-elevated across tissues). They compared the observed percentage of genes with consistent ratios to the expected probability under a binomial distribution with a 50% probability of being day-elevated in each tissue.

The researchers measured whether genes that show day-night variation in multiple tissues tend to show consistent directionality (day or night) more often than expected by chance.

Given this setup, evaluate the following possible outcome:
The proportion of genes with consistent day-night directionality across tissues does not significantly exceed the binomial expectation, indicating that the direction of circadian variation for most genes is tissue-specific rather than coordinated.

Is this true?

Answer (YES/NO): NO